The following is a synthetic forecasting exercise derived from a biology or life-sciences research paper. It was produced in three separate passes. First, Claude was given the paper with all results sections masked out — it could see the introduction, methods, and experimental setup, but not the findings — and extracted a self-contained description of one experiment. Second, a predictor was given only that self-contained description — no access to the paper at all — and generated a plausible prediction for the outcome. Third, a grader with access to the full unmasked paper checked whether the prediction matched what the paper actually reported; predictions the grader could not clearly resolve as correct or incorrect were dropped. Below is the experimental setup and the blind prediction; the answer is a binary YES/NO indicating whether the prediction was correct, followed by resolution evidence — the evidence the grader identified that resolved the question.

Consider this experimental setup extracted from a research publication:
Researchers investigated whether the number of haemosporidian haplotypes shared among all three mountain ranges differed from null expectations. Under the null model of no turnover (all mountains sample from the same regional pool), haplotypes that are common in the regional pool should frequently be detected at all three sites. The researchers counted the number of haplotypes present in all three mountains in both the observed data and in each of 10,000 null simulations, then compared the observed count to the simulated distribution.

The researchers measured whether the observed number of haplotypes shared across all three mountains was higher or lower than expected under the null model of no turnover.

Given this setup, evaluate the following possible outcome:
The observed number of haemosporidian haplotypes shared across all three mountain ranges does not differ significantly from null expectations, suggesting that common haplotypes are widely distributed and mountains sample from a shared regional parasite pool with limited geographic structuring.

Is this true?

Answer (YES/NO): NO